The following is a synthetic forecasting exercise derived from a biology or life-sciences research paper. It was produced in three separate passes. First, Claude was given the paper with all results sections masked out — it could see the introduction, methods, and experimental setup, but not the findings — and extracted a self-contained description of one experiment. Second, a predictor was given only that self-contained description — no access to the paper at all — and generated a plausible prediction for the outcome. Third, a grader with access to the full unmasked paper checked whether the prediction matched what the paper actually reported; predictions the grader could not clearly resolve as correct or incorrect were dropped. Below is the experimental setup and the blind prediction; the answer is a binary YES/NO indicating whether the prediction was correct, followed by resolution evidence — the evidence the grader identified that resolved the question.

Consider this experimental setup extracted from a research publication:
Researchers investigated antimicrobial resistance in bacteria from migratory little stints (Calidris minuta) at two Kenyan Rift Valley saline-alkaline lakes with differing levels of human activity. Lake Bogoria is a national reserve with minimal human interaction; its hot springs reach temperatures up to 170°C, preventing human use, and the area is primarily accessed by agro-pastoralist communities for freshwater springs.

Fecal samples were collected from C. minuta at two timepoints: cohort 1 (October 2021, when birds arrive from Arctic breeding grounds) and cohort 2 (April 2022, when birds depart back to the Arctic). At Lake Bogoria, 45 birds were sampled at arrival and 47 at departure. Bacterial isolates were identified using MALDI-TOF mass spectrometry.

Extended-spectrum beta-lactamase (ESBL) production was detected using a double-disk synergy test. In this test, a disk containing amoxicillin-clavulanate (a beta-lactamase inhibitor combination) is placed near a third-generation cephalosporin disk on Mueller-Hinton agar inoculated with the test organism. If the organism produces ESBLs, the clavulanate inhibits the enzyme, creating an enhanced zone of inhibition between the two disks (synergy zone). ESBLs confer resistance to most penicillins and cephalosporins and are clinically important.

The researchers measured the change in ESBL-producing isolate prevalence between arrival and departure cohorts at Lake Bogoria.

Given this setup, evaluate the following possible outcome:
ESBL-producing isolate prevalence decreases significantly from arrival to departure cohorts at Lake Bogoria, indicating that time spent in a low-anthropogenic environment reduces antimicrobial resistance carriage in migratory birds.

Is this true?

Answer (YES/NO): NO